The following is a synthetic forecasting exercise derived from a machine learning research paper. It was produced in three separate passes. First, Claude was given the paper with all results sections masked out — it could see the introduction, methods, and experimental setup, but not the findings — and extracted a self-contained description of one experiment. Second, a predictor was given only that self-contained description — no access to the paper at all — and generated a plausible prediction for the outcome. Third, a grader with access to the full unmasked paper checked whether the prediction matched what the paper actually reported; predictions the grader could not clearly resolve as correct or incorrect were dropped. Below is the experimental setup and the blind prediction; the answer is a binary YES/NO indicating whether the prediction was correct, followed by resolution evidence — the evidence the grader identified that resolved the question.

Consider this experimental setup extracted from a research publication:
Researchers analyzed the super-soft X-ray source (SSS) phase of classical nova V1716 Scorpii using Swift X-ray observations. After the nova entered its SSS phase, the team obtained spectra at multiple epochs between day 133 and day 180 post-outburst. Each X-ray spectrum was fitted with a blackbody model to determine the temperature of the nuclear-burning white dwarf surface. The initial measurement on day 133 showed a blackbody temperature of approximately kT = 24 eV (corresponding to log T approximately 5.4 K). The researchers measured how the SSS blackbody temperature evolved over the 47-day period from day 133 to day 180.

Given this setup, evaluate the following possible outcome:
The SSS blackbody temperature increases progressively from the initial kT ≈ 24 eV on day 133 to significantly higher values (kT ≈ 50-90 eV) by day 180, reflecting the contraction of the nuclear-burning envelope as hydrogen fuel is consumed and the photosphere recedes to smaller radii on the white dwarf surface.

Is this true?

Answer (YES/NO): NO